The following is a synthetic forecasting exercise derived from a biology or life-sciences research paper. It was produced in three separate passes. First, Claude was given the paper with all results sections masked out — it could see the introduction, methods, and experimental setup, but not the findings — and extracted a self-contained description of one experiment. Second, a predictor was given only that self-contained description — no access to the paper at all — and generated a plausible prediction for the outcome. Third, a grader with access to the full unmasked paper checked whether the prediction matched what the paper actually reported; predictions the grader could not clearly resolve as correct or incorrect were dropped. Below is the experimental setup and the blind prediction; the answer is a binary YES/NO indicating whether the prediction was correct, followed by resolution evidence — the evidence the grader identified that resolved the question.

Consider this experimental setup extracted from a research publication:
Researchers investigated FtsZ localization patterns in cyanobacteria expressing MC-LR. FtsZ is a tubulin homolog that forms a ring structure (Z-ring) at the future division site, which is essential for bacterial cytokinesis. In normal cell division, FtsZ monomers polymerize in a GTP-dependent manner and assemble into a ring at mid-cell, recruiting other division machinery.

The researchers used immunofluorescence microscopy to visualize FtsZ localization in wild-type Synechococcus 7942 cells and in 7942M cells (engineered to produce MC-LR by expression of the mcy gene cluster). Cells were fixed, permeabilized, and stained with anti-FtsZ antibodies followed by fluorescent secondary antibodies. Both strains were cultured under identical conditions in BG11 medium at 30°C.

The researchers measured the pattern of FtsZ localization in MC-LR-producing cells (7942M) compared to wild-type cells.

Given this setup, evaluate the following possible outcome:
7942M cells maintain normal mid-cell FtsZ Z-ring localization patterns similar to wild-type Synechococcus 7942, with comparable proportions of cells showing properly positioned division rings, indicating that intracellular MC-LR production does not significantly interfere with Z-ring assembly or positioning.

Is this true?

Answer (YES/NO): NO